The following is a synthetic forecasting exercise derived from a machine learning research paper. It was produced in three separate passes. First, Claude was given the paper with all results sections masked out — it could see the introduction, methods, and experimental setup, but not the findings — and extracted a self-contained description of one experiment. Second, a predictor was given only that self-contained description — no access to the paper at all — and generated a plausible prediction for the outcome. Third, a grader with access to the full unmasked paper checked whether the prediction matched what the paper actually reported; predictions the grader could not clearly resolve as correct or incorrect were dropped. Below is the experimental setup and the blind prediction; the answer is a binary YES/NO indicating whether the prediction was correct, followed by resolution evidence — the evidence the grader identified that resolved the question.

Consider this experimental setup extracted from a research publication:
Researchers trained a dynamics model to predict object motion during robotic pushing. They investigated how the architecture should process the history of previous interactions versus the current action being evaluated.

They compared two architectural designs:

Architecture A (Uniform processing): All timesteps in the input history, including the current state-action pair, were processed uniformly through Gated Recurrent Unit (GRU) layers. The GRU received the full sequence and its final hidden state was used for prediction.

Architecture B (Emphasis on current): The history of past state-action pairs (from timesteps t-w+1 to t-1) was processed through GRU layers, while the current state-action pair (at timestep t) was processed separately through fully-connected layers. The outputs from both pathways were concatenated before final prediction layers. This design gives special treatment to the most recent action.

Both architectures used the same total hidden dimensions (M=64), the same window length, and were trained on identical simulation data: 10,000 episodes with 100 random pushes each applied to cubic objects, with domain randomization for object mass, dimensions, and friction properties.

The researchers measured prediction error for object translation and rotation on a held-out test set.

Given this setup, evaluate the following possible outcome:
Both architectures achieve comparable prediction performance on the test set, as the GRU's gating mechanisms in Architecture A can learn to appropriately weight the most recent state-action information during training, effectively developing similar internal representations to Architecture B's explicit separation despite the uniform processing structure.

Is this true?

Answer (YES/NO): NO